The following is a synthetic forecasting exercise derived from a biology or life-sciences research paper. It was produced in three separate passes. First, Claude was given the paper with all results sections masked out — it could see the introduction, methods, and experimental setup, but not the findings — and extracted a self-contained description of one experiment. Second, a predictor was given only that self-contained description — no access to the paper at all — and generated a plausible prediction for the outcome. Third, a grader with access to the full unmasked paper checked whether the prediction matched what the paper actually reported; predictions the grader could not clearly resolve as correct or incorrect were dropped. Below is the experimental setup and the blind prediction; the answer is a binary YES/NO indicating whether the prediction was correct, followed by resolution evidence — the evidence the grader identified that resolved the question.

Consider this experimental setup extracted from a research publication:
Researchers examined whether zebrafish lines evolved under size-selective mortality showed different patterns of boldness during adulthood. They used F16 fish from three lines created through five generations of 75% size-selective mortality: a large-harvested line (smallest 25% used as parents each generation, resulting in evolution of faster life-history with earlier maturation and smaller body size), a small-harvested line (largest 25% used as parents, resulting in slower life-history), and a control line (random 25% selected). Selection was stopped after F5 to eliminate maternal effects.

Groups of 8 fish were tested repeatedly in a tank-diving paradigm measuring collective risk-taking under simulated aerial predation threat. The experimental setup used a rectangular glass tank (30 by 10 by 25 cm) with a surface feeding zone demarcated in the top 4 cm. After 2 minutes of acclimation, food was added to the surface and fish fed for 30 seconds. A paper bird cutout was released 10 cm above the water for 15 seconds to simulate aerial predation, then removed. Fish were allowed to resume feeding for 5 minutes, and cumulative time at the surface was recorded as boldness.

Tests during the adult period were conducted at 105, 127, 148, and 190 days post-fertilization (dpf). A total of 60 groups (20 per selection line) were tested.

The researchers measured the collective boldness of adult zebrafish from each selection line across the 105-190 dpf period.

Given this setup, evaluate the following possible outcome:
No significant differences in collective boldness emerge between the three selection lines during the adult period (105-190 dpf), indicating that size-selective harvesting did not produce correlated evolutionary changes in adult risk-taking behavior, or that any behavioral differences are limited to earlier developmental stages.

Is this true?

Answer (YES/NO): NO